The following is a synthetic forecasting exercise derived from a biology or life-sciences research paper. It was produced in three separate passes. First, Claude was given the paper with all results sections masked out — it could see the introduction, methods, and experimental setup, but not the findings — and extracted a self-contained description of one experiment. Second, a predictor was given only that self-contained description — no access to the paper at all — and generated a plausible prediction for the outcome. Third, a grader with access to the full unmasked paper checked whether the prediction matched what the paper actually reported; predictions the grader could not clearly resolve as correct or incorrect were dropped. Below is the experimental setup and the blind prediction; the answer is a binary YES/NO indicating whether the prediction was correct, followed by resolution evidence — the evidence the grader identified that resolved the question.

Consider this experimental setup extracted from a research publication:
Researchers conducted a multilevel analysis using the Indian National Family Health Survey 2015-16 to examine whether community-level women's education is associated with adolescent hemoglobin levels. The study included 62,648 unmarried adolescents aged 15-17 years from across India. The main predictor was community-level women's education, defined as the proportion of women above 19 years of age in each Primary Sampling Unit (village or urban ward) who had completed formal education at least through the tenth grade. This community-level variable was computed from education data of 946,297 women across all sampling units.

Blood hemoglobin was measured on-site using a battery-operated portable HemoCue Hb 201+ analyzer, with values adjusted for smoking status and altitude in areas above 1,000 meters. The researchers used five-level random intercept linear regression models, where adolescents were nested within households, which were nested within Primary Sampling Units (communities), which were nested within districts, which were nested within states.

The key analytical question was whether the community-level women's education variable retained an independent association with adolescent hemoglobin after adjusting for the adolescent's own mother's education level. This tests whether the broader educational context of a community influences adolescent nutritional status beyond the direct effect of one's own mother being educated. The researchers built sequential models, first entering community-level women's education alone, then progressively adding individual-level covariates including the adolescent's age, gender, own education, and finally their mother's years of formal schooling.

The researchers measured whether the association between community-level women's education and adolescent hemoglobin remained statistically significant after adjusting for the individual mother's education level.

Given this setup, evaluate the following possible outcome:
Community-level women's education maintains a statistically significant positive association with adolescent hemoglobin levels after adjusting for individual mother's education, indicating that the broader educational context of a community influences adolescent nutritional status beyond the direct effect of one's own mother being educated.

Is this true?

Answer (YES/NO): YES